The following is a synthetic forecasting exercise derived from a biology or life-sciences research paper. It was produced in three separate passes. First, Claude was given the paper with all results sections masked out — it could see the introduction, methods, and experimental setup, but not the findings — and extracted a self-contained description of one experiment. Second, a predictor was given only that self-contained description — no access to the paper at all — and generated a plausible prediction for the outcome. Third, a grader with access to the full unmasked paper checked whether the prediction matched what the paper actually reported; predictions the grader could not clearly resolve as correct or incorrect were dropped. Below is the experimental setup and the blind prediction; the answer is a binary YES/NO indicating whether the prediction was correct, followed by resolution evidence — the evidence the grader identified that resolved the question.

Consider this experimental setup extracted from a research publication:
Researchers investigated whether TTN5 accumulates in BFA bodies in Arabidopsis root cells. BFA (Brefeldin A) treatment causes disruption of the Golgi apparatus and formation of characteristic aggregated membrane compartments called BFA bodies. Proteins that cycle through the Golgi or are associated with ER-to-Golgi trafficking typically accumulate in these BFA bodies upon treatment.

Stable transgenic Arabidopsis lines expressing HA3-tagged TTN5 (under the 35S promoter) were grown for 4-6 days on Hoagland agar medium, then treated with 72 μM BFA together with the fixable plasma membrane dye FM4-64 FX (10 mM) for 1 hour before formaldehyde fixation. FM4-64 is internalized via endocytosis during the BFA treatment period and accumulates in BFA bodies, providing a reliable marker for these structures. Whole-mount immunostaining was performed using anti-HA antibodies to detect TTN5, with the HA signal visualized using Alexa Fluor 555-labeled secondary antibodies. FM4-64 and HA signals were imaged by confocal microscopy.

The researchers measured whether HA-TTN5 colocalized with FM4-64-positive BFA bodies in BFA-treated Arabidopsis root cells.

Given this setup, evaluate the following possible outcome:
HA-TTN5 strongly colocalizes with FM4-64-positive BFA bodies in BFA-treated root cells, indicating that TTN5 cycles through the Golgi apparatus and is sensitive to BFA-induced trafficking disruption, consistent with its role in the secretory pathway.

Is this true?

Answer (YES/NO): YES